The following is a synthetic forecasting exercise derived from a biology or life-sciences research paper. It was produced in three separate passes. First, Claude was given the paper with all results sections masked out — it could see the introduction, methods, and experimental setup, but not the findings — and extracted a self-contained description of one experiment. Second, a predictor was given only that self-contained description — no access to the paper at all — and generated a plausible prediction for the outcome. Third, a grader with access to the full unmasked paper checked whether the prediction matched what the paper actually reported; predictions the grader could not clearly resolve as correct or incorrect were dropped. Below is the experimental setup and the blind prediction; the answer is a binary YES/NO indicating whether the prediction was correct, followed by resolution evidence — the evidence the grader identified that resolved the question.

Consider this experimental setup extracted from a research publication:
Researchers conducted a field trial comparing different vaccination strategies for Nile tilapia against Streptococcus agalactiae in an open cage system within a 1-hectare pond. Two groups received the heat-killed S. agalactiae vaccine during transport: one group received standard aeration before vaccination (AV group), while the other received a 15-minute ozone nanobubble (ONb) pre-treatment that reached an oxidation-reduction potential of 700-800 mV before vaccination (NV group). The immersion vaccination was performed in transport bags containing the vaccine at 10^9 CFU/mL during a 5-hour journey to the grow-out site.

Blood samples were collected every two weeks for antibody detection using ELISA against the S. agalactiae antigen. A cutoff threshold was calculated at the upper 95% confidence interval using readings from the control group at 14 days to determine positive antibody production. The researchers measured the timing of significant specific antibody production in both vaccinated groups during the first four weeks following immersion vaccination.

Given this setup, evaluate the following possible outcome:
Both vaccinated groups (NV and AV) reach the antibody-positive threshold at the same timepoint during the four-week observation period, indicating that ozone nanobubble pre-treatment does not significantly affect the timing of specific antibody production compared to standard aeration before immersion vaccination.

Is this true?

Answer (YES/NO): NO